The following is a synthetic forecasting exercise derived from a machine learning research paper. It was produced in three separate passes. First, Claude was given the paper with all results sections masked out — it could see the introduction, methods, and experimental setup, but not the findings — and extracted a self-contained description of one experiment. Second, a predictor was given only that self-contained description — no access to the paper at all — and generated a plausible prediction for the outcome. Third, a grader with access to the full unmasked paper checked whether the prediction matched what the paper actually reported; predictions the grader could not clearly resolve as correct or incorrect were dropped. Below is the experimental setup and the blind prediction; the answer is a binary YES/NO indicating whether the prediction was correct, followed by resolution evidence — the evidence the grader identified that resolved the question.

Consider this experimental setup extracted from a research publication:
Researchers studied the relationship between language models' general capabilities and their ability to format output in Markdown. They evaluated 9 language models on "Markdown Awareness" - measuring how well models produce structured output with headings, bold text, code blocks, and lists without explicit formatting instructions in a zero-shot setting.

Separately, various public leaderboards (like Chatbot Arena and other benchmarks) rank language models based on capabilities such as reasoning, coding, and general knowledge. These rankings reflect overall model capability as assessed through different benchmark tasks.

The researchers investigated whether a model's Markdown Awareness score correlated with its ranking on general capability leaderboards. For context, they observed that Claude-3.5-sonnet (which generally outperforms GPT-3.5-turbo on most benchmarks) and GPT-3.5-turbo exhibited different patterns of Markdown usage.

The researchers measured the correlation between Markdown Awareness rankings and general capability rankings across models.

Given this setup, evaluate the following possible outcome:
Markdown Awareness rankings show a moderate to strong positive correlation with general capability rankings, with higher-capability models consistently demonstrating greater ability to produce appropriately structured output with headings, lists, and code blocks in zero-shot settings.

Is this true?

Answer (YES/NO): NO